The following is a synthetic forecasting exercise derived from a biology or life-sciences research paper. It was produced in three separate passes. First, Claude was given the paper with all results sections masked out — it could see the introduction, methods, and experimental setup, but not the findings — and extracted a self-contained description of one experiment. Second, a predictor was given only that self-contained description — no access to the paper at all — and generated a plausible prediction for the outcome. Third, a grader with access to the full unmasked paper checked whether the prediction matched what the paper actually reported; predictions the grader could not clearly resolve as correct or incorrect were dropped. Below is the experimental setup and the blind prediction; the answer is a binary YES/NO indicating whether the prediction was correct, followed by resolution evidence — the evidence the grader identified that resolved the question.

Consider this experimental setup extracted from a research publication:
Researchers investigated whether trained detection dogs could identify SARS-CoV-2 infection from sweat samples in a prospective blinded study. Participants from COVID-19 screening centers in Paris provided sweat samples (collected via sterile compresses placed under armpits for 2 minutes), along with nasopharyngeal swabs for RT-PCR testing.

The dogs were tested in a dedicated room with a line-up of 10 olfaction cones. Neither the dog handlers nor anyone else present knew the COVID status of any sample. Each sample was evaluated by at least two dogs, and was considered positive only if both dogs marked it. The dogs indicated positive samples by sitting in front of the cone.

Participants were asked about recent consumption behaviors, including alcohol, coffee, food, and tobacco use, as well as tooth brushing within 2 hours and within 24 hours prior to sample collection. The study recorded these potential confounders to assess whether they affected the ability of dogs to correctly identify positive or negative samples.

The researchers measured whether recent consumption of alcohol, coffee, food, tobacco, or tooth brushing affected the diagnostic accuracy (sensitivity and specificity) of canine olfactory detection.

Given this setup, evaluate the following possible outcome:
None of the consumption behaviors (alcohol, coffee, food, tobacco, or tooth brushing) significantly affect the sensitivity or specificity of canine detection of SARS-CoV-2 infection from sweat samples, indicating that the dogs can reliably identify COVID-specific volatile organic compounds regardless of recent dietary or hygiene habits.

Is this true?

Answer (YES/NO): YES